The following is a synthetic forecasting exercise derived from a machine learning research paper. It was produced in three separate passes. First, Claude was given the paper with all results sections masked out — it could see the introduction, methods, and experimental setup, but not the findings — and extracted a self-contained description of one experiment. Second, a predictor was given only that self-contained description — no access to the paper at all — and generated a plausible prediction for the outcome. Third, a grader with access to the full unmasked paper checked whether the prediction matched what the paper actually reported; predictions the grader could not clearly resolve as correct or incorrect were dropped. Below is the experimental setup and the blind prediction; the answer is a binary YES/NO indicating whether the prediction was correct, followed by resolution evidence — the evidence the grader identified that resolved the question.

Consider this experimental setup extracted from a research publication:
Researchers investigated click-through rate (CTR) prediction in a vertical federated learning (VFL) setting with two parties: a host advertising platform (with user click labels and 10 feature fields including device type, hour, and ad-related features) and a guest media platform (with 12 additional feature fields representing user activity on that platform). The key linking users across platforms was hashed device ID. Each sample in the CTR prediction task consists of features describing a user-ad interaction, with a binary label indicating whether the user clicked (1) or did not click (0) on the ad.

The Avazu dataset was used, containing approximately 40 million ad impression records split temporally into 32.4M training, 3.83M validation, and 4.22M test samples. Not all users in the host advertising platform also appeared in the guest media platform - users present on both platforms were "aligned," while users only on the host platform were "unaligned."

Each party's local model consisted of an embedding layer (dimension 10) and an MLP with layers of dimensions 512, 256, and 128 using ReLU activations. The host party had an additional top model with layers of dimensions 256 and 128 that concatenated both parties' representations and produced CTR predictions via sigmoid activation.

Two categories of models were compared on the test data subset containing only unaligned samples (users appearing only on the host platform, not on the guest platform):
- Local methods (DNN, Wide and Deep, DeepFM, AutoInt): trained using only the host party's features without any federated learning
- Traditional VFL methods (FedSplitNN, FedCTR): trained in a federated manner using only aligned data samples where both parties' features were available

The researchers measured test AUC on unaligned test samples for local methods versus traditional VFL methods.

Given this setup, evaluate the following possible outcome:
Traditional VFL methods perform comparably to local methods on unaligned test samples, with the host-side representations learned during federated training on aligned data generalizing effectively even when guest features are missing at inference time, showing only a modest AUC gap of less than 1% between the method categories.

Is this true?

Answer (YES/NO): NO